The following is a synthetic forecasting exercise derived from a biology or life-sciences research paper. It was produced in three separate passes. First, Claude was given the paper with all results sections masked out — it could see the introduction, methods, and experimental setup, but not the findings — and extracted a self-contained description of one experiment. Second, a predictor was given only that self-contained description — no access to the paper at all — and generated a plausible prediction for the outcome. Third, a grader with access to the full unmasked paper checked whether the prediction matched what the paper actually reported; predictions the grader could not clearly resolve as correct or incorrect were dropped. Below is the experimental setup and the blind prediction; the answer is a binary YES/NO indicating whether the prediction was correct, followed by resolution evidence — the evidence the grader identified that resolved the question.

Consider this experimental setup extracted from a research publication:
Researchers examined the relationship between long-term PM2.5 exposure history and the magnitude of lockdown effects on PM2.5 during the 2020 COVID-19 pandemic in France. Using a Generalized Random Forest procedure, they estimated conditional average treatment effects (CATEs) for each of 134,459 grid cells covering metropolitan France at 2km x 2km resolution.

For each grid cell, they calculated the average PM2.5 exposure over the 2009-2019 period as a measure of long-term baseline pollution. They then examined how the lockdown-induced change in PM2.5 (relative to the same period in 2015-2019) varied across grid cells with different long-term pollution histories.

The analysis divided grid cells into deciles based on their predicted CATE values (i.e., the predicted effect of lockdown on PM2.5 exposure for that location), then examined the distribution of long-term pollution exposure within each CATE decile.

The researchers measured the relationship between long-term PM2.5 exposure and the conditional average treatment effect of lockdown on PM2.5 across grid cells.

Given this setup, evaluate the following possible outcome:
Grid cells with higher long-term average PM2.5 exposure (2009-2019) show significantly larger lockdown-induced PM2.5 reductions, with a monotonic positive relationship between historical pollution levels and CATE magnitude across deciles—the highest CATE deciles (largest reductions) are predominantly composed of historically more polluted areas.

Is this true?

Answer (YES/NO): NO